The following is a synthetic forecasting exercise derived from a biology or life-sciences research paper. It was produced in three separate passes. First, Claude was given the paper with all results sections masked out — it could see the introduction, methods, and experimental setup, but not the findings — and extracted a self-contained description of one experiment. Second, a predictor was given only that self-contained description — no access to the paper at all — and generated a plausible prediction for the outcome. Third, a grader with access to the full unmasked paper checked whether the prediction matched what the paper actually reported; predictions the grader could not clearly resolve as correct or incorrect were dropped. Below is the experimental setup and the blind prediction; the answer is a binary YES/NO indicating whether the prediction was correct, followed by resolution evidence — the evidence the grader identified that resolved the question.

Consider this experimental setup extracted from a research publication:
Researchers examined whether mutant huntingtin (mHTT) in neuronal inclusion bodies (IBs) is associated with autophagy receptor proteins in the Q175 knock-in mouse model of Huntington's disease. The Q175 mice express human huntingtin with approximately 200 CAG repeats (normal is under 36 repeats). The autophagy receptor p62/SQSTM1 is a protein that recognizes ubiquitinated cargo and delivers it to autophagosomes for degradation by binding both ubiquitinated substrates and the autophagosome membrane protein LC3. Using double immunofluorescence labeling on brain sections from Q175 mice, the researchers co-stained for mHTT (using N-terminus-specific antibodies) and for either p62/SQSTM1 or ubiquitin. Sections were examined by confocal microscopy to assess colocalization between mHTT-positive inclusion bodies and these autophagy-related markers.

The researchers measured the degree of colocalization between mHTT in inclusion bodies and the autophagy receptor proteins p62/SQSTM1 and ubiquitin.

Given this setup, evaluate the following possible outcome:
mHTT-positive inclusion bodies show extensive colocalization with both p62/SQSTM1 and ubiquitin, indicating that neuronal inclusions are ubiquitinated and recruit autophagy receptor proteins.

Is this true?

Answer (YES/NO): YES